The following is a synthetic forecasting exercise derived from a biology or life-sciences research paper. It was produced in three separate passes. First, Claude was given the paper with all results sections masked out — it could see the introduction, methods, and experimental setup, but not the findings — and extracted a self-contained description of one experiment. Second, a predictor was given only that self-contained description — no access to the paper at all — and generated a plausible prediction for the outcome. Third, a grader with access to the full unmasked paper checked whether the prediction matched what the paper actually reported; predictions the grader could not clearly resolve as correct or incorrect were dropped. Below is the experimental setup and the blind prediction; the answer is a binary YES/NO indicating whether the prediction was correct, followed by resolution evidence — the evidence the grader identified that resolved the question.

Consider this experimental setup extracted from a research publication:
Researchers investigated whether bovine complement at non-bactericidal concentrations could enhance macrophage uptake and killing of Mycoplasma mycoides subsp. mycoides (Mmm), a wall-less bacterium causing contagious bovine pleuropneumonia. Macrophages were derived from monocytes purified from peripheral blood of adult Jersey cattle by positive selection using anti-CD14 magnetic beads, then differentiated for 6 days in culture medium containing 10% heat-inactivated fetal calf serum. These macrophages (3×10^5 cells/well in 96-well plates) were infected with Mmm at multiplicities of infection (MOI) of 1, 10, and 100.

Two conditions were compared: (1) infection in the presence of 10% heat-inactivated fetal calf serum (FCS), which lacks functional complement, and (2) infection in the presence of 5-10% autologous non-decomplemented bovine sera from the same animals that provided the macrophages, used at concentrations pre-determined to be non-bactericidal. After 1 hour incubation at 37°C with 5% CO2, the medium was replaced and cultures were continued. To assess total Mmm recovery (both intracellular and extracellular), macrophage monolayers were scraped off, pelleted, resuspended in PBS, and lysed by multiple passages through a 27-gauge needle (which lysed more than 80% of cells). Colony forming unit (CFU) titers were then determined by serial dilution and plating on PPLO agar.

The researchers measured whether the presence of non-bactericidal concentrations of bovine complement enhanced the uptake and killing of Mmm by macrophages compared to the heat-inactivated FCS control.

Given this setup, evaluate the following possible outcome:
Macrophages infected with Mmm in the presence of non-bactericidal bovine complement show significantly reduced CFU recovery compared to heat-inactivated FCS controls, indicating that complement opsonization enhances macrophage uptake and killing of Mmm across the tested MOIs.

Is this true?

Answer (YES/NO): NO